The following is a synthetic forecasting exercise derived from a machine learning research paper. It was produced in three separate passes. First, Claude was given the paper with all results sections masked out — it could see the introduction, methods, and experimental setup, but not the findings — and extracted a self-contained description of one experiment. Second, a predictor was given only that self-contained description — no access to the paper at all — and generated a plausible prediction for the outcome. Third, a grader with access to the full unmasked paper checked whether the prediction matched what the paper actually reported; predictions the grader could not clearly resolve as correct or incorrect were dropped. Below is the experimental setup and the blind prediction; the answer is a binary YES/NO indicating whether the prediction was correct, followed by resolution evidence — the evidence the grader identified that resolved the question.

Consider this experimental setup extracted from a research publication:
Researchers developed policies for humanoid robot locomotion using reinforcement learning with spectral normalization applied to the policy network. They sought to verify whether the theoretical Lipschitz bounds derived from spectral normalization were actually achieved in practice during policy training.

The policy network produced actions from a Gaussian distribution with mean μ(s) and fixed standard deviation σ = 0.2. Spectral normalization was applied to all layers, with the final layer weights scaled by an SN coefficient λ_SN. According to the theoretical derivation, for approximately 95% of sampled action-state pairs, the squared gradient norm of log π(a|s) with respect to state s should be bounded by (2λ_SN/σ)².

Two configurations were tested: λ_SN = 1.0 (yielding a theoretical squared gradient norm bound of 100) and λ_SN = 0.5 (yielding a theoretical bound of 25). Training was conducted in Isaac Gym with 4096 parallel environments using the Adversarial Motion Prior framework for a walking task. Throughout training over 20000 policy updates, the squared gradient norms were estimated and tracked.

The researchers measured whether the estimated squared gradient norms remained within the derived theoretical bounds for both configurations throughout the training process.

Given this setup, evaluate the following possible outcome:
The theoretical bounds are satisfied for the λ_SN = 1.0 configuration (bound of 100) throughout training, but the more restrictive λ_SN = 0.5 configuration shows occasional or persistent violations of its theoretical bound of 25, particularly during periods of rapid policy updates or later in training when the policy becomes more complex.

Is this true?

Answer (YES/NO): NO